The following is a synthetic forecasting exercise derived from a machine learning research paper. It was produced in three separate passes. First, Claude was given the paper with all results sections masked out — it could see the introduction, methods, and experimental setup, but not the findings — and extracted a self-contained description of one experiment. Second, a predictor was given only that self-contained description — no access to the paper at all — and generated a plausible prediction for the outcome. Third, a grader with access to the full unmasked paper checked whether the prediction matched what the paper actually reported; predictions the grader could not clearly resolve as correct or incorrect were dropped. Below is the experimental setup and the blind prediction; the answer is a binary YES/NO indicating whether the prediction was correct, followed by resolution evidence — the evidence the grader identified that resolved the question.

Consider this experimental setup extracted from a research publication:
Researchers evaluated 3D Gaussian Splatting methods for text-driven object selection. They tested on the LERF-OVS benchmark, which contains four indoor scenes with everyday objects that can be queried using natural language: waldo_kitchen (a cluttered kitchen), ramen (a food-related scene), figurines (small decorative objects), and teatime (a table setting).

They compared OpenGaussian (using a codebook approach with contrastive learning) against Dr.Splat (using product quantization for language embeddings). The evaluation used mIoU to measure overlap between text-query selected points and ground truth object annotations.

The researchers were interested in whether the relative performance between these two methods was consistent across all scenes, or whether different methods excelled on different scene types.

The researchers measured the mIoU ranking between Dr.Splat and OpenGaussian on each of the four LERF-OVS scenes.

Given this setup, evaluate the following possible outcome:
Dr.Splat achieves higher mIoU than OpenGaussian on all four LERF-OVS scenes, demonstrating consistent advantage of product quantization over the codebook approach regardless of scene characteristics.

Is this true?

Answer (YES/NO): NO